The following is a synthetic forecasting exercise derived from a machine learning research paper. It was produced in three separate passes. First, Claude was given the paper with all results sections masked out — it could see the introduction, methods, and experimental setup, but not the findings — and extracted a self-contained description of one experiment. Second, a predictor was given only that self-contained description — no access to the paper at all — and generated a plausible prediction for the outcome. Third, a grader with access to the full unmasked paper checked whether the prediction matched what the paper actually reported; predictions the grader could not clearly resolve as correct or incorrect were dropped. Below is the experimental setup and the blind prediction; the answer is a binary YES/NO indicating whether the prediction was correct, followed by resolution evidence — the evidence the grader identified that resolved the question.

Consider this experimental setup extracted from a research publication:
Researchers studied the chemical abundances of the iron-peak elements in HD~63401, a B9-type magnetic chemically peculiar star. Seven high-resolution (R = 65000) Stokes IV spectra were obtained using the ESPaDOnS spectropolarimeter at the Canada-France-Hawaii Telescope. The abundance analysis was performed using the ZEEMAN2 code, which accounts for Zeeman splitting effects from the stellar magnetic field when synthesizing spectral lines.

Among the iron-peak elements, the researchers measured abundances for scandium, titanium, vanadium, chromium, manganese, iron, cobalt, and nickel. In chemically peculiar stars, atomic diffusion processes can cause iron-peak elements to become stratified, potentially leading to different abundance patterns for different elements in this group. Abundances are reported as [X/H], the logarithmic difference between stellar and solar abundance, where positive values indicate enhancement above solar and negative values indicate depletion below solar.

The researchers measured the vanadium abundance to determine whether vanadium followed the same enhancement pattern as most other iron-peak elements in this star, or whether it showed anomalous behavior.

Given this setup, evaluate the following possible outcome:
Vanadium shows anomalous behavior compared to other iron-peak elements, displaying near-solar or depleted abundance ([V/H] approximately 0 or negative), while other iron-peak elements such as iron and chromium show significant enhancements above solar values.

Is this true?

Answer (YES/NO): YES